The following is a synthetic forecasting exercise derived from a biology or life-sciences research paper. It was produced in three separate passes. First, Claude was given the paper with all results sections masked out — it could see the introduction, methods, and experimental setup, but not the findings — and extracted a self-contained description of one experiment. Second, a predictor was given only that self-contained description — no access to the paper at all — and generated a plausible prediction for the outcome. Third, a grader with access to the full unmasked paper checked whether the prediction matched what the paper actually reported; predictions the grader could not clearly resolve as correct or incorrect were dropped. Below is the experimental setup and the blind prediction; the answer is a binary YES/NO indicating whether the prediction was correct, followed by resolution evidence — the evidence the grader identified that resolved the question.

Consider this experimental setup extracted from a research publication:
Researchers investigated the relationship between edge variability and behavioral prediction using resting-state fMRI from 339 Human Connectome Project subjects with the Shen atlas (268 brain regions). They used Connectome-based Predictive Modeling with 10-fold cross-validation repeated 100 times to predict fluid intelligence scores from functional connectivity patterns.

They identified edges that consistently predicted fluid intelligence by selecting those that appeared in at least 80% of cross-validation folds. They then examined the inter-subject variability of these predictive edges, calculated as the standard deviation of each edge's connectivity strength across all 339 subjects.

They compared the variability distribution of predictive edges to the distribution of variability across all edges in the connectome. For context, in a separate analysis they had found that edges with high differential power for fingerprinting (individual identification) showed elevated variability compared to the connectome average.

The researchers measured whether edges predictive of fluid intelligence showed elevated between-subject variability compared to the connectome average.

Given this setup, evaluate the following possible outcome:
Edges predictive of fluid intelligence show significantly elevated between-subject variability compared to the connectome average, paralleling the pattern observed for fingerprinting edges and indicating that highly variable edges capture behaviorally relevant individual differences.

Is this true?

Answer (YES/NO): NO